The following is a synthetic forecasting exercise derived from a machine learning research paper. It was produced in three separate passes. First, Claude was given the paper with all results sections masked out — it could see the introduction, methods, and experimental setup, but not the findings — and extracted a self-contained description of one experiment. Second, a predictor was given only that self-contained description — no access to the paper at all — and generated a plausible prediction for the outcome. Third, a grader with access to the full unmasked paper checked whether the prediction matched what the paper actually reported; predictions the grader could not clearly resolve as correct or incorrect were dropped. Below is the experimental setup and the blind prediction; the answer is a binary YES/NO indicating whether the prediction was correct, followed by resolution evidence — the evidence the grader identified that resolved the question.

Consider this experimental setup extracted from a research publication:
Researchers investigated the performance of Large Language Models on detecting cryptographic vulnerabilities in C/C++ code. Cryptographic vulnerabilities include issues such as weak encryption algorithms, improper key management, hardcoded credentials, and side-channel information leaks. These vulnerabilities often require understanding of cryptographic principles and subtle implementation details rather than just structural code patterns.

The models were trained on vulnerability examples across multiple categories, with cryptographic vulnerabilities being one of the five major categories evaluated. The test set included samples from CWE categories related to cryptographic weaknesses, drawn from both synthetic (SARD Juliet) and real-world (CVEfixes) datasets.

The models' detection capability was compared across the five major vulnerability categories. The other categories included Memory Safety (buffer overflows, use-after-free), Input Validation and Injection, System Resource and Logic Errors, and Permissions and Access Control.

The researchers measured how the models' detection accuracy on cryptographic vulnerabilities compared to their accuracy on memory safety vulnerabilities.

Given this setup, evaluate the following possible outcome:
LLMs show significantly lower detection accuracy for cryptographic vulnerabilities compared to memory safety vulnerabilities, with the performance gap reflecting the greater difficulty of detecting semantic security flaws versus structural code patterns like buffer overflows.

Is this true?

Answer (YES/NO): YES